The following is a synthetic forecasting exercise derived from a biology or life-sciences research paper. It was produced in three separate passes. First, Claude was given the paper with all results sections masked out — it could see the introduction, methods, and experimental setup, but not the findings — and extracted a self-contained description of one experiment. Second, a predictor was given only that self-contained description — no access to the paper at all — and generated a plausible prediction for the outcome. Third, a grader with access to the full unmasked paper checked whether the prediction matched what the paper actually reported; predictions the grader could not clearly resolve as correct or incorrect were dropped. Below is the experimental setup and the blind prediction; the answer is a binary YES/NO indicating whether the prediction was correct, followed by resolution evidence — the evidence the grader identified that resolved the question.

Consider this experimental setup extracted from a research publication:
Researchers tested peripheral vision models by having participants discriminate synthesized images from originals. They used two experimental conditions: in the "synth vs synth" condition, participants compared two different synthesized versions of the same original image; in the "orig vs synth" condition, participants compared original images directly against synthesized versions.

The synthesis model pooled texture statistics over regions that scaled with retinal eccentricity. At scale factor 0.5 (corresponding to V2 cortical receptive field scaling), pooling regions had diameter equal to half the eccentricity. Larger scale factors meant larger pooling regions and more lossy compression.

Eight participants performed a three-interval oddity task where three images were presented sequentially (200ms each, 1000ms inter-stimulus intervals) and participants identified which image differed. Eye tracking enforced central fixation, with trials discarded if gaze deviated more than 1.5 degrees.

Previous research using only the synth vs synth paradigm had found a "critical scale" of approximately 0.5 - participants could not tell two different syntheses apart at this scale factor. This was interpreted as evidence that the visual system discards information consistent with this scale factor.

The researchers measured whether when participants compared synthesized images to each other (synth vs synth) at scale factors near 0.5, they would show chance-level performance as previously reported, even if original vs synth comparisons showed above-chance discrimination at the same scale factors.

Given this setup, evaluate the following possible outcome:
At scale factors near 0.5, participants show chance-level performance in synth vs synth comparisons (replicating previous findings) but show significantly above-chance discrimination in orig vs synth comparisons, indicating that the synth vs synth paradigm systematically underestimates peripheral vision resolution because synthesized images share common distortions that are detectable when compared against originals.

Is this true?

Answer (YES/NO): YES